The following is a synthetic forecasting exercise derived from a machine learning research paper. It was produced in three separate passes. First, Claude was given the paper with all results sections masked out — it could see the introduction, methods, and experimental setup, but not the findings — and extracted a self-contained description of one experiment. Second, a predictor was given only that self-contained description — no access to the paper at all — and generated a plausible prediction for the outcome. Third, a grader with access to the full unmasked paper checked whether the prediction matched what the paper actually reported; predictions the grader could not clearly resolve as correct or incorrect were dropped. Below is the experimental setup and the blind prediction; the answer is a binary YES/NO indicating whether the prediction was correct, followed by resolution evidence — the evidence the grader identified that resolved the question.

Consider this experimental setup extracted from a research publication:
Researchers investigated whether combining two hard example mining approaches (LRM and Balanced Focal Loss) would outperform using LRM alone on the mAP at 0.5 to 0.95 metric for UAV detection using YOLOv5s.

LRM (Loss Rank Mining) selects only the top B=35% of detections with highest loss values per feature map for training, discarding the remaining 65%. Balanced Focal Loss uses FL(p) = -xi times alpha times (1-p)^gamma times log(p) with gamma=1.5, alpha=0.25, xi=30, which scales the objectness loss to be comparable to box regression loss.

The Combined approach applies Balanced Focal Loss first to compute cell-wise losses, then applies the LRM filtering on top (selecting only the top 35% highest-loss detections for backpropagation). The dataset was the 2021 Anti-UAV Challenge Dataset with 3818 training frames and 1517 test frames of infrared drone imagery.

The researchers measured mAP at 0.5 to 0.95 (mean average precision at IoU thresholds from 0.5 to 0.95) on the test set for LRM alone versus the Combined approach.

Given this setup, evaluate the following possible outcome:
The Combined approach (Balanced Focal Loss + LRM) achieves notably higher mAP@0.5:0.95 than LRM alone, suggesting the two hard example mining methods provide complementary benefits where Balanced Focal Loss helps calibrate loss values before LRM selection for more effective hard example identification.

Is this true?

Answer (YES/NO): NO